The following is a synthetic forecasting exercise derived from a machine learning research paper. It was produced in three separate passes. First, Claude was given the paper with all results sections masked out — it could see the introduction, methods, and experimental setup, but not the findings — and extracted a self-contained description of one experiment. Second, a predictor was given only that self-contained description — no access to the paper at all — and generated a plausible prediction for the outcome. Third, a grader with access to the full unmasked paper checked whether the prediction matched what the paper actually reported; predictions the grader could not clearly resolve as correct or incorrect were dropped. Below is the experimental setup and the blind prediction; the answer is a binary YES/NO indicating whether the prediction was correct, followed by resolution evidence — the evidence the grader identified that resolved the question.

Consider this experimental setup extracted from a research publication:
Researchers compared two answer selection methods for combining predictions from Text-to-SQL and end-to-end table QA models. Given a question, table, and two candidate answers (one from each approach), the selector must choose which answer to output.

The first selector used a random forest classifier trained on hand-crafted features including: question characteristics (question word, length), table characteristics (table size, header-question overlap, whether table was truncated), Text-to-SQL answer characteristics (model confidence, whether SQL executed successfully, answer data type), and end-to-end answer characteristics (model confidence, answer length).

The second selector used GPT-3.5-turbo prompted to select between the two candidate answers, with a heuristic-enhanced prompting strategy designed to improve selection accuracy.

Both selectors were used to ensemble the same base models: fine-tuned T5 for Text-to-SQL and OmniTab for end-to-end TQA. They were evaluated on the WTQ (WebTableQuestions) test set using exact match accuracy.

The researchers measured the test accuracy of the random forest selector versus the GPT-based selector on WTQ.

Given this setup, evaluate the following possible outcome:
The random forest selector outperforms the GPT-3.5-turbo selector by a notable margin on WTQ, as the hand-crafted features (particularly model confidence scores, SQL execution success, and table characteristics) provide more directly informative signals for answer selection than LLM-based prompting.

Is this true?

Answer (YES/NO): NO